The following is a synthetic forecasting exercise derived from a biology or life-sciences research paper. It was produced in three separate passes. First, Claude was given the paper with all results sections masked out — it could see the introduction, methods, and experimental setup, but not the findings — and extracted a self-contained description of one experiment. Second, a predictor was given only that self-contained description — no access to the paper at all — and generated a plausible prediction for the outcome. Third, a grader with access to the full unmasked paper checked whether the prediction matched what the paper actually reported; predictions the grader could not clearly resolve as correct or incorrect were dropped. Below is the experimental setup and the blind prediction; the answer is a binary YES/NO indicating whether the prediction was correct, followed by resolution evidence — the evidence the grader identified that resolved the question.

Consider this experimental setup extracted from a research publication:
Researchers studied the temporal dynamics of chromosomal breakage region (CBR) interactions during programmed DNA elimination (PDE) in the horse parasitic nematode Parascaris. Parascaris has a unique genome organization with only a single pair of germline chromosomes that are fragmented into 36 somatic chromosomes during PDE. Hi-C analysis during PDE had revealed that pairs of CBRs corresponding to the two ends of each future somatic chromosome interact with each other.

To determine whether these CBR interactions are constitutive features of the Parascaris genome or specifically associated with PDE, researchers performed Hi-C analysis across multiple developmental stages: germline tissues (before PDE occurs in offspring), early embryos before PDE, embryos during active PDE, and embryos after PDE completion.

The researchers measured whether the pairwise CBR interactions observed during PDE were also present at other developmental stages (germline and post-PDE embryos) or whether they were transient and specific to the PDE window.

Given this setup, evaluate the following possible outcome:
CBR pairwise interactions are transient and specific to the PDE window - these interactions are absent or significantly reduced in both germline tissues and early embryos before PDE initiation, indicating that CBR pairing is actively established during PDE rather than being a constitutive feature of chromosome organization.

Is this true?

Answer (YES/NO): YES